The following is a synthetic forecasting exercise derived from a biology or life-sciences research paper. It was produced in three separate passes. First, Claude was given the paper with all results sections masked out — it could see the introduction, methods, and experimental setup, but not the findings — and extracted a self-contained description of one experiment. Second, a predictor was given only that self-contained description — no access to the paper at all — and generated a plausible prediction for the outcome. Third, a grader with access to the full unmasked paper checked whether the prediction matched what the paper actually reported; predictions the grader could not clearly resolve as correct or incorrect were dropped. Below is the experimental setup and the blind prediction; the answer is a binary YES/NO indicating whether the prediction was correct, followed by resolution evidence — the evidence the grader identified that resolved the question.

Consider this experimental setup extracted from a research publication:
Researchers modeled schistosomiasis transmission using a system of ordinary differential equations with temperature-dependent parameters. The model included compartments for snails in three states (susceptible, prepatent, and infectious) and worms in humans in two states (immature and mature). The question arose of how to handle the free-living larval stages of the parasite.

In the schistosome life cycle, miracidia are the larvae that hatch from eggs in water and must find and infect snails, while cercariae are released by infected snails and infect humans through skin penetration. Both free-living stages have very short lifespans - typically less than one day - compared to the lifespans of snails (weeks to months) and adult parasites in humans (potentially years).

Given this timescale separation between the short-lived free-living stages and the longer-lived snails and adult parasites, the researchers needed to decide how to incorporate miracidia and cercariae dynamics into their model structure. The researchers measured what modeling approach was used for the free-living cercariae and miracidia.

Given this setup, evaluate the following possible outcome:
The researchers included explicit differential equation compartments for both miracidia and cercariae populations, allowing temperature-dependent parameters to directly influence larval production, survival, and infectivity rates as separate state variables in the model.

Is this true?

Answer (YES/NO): NO